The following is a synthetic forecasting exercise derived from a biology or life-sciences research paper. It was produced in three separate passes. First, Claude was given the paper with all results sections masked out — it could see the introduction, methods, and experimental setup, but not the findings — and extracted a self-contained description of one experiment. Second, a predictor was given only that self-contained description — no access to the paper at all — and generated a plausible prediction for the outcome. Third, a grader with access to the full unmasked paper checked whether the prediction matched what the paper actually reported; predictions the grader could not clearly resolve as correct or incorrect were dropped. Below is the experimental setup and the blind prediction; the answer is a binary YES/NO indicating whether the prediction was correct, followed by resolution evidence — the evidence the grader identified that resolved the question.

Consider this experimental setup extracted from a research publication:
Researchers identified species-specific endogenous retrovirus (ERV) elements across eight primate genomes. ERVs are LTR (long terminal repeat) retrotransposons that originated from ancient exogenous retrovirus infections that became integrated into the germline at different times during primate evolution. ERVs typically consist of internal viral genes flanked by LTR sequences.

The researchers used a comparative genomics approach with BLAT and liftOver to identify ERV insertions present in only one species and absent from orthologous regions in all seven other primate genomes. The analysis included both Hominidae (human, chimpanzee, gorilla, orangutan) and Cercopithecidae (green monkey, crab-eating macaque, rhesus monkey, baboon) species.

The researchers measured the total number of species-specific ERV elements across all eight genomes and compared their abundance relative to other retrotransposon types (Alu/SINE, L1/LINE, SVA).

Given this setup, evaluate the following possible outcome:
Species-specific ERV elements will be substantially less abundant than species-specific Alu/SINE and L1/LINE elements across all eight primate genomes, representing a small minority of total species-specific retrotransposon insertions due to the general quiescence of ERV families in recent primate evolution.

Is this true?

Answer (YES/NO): YES